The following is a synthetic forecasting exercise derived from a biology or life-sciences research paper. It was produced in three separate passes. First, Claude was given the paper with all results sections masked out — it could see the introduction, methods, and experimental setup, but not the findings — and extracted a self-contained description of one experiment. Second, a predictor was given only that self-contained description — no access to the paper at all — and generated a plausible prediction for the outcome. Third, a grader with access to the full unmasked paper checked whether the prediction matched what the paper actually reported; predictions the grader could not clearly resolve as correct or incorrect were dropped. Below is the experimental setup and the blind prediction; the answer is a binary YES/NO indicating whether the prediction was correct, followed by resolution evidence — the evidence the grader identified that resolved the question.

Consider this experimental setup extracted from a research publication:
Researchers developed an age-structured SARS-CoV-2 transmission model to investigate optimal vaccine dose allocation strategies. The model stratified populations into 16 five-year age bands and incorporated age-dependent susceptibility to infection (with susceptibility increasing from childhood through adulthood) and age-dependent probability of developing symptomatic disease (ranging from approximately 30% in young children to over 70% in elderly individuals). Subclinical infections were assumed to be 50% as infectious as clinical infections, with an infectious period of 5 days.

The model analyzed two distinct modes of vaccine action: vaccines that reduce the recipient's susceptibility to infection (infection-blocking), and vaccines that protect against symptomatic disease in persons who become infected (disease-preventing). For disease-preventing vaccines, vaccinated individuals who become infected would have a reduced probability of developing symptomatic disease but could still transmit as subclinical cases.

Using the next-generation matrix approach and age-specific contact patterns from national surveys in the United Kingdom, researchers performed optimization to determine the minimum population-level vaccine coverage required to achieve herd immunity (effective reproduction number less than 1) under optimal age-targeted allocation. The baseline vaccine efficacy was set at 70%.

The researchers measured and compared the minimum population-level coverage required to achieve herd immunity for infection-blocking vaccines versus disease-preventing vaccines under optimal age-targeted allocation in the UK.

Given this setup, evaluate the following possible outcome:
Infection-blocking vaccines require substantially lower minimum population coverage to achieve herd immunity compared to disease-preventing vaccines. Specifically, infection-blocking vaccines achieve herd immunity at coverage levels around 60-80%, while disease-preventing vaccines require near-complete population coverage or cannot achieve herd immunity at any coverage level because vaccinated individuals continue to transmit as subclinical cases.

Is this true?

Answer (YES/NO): YES